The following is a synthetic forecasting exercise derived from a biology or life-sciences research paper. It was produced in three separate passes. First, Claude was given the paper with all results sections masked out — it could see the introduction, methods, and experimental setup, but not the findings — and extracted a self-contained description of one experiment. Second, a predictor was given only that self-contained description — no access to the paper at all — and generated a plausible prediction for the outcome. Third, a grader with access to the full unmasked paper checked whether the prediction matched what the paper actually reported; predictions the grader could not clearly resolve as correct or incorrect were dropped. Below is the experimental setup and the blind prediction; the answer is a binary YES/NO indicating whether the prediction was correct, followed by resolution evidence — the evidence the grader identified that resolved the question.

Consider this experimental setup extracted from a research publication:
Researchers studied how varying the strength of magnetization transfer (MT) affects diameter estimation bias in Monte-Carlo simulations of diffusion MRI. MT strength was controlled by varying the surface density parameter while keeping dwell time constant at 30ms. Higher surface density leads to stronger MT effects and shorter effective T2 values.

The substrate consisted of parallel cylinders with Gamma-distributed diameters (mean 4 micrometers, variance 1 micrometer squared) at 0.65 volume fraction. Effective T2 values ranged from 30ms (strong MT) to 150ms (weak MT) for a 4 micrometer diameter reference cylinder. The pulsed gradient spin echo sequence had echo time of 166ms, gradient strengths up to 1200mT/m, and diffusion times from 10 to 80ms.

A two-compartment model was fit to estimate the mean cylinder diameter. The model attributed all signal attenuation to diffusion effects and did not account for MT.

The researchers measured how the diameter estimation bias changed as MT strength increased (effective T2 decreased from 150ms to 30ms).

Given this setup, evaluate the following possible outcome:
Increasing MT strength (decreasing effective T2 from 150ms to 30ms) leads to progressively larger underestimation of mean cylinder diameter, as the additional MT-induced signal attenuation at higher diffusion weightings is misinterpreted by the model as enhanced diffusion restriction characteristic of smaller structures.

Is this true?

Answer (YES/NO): NO